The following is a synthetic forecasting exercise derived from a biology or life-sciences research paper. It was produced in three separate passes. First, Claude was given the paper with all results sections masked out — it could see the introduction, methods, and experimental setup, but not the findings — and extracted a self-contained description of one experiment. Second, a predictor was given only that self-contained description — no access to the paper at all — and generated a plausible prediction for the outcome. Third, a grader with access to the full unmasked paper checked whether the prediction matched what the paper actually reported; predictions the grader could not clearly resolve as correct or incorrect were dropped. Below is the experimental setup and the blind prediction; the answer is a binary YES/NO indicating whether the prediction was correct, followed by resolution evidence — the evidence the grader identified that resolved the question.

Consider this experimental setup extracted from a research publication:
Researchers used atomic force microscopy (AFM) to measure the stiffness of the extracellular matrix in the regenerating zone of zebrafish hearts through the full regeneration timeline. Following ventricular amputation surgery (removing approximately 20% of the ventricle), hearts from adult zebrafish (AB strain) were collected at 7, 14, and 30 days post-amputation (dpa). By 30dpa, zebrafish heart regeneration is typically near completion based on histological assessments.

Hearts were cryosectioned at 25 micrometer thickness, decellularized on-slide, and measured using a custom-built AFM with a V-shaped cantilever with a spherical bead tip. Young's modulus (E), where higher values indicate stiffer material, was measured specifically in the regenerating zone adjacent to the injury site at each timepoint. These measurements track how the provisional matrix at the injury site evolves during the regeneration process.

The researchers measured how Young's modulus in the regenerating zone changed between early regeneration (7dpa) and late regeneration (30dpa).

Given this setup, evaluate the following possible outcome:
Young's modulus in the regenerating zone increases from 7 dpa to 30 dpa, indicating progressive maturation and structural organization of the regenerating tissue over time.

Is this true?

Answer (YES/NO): YES